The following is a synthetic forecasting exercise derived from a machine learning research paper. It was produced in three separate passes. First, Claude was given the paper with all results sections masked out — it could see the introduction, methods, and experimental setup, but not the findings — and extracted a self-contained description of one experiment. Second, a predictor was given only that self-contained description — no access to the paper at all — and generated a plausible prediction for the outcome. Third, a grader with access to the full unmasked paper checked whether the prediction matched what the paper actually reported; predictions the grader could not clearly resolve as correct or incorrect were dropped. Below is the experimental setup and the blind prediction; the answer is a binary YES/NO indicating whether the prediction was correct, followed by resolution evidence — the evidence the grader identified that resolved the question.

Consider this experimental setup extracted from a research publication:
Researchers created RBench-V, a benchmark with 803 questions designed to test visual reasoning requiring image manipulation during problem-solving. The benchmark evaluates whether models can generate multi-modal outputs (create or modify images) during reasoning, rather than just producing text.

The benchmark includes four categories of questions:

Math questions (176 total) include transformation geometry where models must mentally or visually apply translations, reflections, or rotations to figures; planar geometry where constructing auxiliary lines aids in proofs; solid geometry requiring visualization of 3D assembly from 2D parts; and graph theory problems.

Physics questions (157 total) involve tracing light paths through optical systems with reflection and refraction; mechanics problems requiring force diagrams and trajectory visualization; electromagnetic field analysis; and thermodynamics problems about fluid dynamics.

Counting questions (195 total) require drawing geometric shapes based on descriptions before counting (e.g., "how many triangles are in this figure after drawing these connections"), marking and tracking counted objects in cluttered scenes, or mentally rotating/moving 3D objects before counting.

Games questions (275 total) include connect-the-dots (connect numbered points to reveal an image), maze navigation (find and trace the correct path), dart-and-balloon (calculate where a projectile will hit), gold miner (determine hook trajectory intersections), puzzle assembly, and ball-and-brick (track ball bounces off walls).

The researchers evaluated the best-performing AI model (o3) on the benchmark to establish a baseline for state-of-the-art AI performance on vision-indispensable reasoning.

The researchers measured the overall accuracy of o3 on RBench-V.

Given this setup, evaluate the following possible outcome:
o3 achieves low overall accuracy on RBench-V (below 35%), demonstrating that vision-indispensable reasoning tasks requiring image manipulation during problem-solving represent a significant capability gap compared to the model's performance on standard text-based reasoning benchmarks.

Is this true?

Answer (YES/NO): YES